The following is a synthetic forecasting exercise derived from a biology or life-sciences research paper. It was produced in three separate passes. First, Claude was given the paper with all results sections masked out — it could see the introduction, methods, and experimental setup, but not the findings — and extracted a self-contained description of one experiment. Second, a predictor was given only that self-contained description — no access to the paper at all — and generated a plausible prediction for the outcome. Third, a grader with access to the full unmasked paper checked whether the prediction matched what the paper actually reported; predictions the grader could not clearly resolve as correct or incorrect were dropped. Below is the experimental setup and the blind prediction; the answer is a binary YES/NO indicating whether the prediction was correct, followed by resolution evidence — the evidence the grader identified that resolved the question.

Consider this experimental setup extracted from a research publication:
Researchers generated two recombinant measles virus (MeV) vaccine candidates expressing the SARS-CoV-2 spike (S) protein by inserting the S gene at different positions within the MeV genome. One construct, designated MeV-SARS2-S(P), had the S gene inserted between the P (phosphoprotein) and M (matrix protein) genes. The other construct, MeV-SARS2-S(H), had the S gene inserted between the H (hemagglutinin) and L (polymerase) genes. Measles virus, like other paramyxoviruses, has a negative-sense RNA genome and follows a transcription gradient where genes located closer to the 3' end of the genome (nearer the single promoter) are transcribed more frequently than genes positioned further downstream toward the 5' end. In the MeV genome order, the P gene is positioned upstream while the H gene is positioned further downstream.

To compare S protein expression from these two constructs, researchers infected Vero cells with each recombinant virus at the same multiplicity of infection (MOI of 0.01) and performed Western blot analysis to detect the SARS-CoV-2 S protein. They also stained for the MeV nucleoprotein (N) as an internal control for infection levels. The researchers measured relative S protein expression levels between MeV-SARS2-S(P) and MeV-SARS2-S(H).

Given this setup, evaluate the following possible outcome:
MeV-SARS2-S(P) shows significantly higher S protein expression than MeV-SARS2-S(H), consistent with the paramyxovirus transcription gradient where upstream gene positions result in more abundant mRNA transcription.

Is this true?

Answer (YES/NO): NO